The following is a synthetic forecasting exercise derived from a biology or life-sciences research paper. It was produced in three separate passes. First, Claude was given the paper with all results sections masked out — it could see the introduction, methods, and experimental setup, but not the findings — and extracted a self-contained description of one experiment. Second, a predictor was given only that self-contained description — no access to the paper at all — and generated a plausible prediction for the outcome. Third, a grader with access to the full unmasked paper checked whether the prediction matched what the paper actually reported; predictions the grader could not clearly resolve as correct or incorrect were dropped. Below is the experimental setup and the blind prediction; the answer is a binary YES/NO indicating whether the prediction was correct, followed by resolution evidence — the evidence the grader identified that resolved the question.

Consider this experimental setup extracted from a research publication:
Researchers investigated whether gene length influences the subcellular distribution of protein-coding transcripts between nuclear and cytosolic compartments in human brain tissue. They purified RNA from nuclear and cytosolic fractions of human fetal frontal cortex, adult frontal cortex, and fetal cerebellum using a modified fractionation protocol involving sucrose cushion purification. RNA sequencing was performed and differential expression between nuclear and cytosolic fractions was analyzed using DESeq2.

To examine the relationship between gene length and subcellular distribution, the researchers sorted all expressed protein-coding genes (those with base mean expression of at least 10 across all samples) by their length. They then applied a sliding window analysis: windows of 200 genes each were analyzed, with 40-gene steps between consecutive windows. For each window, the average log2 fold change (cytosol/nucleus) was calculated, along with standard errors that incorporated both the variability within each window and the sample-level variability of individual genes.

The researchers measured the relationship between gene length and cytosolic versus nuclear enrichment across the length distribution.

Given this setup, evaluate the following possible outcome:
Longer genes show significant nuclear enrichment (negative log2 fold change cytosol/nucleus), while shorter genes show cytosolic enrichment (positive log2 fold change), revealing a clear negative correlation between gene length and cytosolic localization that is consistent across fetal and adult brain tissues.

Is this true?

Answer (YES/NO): YES